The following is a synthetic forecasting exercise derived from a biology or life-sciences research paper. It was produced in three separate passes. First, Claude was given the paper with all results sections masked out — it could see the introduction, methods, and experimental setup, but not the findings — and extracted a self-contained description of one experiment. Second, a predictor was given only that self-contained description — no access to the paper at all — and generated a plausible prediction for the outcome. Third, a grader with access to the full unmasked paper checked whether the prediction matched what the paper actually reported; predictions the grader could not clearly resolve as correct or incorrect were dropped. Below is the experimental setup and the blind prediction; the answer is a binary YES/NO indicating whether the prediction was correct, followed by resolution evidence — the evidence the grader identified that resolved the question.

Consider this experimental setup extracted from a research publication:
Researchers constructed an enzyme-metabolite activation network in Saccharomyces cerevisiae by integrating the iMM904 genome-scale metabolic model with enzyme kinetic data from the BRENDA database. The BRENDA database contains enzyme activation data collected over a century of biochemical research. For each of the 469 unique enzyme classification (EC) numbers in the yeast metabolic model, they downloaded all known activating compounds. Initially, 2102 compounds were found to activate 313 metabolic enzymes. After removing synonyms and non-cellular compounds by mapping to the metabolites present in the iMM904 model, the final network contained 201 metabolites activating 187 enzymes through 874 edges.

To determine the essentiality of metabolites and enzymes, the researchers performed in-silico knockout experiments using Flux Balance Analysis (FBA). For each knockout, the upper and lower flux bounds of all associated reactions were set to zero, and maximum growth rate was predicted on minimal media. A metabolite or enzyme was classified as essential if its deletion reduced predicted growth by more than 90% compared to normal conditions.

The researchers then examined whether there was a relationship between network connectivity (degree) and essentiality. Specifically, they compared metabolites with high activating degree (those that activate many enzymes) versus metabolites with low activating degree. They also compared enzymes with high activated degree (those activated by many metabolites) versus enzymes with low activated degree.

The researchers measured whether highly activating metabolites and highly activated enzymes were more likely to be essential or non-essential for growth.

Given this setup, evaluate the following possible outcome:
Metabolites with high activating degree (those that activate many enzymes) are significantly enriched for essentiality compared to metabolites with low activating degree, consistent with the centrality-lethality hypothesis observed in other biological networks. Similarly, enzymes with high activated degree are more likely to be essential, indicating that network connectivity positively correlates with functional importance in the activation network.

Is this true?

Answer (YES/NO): NO